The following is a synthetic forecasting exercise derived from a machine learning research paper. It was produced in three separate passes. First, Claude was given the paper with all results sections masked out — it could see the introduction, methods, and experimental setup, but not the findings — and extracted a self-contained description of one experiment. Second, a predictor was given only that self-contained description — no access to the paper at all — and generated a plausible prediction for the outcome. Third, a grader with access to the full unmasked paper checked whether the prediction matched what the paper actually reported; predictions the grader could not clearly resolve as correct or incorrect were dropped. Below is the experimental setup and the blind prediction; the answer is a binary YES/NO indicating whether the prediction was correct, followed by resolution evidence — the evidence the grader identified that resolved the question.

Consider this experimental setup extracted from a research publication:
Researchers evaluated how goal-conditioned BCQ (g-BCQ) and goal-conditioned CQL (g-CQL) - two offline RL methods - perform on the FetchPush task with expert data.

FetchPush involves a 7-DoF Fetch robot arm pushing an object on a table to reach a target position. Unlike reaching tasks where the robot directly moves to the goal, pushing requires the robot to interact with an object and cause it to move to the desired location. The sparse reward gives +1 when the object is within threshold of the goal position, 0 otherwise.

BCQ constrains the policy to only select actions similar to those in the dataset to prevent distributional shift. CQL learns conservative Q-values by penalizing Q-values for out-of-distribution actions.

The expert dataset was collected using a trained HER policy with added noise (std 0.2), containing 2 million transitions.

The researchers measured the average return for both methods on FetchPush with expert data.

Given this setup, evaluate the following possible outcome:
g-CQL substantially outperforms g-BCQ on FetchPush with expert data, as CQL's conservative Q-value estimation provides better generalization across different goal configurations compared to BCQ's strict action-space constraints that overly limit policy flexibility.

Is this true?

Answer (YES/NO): NO